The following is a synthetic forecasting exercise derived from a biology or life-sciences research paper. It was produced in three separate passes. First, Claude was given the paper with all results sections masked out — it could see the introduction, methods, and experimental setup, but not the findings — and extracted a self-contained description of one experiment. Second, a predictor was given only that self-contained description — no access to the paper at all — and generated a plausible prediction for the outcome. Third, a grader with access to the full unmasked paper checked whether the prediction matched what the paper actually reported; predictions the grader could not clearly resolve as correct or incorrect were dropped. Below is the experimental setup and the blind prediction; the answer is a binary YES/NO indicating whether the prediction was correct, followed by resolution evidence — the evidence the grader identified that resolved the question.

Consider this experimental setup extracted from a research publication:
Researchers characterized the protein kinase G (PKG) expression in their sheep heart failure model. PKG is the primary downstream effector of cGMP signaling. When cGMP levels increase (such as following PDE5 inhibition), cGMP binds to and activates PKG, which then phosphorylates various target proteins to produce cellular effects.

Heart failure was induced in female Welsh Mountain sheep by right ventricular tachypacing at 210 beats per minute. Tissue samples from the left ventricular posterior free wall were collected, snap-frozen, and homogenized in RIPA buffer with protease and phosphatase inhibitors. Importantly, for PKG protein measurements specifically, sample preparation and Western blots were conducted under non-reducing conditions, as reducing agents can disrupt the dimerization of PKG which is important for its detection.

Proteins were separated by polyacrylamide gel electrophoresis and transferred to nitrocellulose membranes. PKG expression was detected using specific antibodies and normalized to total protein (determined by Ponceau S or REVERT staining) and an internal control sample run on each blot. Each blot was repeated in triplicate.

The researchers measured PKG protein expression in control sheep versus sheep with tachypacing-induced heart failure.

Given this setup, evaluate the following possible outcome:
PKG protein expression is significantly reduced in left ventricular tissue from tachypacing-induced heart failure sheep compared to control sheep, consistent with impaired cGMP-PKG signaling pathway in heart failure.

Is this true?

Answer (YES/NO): NO